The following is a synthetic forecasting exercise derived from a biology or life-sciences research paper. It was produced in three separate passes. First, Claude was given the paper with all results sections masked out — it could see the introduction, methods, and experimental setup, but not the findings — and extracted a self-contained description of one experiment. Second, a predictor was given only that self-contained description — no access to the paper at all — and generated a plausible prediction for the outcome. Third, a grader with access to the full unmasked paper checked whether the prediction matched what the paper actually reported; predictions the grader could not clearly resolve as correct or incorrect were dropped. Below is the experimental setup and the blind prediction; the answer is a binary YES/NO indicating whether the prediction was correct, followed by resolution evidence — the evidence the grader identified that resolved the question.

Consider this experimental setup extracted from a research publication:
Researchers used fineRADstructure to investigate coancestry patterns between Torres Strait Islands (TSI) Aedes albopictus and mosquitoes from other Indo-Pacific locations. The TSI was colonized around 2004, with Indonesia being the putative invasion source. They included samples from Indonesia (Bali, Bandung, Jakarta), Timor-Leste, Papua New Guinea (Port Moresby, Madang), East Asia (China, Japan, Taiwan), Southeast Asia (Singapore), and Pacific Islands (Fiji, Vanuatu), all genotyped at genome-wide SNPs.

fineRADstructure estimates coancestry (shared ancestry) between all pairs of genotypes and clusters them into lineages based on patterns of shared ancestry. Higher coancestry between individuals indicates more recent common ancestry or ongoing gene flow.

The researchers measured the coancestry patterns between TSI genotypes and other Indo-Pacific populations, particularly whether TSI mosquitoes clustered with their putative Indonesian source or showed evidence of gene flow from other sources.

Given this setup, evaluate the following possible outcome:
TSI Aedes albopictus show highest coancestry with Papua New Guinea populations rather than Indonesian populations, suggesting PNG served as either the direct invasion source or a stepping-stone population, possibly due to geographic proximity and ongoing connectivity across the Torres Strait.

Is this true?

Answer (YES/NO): NO